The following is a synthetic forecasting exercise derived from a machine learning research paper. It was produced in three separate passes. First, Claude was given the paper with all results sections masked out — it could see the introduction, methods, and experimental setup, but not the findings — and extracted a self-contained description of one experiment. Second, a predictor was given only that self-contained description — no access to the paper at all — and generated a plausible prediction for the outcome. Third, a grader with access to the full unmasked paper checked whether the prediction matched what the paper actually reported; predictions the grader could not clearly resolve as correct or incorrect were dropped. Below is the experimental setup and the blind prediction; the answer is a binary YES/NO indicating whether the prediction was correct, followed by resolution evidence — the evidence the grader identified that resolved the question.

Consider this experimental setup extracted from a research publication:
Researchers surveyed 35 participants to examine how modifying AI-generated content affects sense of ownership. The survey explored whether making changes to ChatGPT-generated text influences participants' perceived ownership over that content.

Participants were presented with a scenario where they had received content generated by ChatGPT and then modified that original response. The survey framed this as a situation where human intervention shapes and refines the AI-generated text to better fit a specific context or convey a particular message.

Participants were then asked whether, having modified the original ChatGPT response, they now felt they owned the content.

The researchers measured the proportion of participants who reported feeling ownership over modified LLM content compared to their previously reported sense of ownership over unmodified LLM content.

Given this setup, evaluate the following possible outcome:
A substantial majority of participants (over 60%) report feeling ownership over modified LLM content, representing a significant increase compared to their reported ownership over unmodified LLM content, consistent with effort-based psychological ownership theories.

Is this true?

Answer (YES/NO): YES